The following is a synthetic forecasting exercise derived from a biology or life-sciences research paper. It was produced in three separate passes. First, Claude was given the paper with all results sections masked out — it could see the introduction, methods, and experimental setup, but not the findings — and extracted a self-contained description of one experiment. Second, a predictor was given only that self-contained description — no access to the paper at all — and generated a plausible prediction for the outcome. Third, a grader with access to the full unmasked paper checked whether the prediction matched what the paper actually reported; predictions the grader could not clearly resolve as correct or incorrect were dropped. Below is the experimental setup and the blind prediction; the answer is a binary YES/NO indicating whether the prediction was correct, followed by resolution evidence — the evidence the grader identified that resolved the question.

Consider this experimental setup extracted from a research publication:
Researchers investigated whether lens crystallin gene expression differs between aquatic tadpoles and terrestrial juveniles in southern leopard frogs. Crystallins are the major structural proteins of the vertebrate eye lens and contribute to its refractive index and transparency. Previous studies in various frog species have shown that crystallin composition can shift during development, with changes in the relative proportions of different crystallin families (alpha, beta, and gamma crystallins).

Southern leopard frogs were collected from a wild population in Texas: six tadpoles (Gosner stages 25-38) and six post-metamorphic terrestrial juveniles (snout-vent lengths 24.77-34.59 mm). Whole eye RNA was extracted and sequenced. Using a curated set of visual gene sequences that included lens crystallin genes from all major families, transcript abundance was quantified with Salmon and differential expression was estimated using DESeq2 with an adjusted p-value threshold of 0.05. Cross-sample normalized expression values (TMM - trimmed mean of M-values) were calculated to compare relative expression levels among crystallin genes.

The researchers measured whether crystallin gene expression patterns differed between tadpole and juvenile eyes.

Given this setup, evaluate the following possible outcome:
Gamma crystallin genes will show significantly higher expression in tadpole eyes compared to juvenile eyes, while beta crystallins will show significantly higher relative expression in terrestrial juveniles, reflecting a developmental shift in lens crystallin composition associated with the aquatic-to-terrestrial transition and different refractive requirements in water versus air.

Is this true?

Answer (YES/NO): NO